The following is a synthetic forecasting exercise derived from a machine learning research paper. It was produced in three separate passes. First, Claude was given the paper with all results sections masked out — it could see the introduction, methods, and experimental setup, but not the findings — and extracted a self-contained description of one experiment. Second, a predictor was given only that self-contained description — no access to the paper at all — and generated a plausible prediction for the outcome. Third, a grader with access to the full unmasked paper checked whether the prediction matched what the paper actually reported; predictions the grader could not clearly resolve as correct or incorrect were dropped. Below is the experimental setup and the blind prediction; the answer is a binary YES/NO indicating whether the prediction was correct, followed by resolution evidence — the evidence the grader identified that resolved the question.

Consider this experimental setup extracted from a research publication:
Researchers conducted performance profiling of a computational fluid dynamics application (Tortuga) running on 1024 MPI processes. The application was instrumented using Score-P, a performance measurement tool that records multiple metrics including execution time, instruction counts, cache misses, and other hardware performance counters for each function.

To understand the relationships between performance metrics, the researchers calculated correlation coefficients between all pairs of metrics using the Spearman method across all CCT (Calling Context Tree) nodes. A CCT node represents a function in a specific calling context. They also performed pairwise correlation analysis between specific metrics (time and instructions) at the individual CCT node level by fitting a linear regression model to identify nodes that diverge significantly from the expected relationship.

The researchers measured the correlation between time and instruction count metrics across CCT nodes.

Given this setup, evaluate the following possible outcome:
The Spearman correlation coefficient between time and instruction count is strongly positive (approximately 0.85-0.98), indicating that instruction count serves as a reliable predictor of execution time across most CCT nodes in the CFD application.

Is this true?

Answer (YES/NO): NO